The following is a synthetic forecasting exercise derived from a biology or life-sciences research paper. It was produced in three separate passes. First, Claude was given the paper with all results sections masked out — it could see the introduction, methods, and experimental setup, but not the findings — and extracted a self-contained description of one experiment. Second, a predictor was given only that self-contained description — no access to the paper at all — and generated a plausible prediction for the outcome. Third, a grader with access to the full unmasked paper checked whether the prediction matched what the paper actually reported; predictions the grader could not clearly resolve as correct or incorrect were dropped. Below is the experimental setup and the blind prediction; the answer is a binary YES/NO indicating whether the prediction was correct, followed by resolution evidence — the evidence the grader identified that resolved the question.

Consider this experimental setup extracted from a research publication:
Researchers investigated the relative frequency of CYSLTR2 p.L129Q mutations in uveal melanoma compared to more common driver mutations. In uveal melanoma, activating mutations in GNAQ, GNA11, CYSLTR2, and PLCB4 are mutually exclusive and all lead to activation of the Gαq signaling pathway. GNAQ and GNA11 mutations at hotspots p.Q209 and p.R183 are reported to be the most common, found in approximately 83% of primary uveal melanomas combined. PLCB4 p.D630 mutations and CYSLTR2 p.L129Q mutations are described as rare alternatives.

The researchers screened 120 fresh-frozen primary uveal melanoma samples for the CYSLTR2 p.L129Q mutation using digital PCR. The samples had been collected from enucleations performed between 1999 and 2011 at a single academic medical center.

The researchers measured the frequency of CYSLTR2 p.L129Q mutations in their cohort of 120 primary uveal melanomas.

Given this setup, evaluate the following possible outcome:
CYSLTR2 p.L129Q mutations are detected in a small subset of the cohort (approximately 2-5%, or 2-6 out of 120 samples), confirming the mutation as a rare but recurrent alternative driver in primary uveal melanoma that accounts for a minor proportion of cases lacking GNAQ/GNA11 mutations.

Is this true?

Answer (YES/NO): YES